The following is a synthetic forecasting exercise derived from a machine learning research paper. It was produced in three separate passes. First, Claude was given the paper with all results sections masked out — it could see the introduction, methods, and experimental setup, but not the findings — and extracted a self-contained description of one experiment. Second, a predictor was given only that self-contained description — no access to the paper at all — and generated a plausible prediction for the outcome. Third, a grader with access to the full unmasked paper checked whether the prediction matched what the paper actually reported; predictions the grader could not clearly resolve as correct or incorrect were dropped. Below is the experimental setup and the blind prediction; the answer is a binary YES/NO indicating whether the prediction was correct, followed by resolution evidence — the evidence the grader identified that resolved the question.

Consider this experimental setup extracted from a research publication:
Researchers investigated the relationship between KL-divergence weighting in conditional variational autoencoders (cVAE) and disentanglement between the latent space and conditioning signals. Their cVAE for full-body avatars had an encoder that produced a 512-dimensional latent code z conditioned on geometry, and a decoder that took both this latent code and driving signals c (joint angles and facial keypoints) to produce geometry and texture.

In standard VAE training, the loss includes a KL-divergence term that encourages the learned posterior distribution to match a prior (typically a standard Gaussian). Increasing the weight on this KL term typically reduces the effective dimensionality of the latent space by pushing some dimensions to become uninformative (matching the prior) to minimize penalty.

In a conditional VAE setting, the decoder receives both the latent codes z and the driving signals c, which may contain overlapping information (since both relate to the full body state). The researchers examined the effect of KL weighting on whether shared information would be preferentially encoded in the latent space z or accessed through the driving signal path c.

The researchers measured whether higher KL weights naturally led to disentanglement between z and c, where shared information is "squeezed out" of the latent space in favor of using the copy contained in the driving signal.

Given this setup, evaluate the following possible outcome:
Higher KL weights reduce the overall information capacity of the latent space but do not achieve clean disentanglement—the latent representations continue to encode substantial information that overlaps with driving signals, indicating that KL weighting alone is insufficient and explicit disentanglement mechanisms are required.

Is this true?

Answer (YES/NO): YES